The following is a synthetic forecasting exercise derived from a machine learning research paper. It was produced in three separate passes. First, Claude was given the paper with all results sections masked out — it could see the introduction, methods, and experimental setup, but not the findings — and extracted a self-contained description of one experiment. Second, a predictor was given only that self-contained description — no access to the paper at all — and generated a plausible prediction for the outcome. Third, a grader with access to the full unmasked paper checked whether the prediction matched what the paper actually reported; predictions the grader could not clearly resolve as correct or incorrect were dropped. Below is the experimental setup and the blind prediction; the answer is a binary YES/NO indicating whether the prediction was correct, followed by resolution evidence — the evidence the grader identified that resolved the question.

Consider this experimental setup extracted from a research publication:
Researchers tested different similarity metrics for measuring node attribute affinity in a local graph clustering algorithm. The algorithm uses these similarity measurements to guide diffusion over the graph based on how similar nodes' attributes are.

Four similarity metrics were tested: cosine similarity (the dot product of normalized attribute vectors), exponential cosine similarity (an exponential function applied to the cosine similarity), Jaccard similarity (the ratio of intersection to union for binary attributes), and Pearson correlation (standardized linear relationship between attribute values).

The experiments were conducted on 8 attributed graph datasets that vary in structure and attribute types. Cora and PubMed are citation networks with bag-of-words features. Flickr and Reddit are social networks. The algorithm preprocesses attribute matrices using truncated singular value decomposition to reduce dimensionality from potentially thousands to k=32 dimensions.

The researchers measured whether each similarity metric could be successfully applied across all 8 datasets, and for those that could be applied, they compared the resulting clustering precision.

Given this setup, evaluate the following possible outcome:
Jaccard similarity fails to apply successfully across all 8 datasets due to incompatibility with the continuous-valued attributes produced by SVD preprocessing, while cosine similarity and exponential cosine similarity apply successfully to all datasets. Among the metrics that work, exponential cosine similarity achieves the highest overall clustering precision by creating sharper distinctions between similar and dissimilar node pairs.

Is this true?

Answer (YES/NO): NO